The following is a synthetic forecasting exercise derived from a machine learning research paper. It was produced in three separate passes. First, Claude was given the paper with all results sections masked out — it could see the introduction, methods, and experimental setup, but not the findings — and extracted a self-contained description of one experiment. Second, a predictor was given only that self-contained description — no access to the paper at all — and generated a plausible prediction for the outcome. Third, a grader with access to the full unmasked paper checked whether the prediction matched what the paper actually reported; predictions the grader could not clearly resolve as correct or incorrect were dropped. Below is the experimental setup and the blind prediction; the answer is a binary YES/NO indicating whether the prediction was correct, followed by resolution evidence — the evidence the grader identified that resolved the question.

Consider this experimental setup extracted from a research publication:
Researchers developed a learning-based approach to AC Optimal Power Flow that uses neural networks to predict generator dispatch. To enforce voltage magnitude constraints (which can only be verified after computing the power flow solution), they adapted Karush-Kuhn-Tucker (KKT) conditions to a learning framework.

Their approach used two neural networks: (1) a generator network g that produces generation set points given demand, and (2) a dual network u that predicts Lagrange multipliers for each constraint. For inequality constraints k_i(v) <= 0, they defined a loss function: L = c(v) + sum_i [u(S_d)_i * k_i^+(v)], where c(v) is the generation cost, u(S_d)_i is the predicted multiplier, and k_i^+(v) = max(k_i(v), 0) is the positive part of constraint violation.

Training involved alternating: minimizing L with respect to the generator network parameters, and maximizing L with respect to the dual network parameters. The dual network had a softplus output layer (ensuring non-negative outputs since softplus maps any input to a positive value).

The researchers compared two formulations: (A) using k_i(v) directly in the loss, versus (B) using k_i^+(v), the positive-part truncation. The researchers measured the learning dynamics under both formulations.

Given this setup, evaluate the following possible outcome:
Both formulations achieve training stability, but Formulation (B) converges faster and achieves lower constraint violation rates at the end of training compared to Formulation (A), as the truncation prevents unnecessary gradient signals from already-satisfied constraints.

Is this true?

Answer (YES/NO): NO